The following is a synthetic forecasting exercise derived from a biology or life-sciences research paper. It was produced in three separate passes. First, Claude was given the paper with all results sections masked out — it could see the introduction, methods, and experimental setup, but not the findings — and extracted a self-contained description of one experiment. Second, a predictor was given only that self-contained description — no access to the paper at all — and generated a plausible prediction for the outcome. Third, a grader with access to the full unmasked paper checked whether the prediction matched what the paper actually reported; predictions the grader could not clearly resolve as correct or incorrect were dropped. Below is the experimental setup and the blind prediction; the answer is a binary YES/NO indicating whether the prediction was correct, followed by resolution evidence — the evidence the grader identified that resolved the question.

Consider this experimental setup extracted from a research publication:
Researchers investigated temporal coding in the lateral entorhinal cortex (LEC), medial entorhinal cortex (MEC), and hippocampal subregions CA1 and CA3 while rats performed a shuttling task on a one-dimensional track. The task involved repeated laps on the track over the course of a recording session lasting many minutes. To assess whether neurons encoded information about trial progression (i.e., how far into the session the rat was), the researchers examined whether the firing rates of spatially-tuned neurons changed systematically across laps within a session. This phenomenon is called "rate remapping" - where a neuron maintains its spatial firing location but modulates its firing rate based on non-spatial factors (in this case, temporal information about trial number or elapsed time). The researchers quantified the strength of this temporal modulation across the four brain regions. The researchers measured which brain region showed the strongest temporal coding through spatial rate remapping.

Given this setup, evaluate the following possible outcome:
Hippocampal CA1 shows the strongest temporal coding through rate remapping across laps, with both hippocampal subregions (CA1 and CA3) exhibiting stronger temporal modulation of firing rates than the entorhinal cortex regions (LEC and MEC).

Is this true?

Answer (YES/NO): NO